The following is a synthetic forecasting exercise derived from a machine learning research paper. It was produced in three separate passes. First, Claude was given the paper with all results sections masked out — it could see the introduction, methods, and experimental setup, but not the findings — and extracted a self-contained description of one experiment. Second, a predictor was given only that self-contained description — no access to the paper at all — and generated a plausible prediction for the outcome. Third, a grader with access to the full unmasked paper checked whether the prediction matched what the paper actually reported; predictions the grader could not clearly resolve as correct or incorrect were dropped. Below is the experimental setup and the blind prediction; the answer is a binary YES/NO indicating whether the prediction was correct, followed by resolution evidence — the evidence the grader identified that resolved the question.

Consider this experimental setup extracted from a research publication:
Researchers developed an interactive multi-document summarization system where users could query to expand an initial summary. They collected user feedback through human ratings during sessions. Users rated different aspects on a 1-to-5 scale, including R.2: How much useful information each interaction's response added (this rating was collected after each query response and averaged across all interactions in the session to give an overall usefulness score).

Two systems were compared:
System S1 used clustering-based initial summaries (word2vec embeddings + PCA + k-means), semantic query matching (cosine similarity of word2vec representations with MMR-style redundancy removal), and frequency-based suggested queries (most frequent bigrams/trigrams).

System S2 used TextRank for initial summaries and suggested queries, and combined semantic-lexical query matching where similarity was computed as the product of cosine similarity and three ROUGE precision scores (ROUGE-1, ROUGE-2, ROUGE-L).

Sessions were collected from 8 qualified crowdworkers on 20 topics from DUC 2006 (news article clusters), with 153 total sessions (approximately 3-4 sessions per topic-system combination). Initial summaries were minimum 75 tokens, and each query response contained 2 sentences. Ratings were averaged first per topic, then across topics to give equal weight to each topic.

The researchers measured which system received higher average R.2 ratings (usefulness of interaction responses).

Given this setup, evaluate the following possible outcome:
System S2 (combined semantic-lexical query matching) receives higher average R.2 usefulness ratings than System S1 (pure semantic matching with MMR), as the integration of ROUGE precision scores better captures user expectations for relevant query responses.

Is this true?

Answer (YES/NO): YES